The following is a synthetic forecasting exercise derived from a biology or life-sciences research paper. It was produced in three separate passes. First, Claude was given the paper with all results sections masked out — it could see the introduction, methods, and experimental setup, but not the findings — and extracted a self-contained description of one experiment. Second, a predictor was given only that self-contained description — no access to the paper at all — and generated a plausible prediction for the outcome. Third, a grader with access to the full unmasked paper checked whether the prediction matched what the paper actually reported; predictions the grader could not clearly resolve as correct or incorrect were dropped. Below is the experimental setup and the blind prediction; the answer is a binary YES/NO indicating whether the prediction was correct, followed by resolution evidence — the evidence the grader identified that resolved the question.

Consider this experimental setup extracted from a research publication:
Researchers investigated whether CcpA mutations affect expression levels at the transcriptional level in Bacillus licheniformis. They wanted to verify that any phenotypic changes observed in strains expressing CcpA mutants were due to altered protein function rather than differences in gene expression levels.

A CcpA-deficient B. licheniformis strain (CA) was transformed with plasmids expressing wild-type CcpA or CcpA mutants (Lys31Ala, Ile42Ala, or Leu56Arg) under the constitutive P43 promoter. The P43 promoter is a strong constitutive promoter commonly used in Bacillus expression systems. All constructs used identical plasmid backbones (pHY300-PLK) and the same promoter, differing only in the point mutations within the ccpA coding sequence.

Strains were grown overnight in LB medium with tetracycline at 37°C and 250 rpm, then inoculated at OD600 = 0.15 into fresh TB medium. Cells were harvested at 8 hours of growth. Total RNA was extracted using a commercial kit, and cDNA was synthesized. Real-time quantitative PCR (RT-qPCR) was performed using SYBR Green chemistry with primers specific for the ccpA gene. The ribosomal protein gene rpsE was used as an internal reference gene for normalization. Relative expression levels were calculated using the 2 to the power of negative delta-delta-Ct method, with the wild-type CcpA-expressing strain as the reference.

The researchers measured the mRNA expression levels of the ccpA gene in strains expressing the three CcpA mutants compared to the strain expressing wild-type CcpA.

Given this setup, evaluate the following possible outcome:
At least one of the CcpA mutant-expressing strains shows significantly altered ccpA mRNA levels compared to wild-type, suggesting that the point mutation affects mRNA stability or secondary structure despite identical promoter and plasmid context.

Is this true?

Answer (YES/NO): NO